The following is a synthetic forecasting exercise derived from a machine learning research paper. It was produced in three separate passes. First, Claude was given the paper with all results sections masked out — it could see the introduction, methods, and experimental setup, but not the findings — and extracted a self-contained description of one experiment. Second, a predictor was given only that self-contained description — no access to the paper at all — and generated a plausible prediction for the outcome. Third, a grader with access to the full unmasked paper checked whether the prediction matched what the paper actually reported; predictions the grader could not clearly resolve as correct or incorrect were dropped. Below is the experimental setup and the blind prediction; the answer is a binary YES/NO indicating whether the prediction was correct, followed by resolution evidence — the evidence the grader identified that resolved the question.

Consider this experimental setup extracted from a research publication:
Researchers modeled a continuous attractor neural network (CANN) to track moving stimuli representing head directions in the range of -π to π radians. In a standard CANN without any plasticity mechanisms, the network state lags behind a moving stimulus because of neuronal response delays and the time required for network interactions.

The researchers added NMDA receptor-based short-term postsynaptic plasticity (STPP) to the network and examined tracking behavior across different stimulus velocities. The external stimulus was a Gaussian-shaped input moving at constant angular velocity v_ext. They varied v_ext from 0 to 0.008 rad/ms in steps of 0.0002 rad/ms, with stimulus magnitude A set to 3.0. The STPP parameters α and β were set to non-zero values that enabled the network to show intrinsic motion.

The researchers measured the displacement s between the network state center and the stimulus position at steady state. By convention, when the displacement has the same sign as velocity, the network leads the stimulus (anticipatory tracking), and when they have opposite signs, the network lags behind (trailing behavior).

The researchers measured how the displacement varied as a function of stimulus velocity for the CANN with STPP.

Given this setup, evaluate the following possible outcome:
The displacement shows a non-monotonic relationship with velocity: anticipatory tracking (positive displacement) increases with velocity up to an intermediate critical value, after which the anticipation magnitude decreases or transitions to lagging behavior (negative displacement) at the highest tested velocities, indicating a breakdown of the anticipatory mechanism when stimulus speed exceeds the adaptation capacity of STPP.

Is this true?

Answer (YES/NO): NO